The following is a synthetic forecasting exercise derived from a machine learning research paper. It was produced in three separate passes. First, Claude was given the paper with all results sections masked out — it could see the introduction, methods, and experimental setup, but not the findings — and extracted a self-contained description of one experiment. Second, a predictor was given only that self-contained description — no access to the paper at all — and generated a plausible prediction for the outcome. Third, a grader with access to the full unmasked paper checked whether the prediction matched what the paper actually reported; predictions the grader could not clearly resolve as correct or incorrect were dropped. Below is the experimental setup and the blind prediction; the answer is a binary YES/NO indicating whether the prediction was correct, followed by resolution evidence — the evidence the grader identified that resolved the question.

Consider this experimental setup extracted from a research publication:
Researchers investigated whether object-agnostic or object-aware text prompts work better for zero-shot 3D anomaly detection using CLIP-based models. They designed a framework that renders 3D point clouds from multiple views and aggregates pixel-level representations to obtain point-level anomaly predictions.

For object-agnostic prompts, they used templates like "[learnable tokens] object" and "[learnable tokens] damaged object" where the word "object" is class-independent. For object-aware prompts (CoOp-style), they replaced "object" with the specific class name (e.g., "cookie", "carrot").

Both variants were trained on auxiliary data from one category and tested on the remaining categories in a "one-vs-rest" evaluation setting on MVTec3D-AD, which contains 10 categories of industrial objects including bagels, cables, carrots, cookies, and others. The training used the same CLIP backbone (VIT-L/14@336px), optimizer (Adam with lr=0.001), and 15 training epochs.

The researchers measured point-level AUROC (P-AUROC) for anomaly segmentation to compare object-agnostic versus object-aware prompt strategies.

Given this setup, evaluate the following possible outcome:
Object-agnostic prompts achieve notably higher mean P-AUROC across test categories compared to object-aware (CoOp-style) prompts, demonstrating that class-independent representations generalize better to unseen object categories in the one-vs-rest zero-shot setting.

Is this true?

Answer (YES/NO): YES